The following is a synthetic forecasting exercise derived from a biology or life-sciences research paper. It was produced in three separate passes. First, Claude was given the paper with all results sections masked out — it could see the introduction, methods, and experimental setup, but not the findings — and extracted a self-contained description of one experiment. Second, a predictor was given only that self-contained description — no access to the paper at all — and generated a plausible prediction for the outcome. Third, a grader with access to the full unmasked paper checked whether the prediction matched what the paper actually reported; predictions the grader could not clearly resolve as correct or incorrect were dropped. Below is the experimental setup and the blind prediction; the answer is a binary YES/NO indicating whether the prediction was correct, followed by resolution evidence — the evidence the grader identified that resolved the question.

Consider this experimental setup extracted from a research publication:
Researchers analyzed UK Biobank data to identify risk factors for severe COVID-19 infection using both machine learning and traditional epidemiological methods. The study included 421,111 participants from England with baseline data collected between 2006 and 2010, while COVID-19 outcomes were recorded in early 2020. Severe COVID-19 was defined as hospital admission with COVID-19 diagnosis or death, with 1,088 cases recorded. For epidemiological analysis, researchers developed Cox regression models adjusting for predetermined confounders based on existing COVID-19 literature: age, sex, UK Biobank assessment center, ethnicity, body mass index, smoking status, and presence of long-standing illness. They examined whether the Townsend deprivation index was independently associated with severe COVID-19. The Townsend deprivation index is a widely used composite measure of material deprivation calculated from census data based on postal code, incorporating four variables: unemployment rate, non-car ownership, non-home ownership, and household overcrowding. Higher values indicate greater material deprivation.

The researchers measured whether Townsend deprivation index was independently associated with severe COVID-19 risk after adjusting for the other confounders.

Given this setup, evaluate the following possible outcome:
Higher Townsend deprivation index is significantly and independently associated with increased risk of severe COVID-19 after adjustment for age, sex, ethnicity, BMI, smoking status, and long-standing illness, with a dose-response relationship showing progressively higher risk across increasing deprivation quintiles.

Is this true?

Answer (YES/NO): NO